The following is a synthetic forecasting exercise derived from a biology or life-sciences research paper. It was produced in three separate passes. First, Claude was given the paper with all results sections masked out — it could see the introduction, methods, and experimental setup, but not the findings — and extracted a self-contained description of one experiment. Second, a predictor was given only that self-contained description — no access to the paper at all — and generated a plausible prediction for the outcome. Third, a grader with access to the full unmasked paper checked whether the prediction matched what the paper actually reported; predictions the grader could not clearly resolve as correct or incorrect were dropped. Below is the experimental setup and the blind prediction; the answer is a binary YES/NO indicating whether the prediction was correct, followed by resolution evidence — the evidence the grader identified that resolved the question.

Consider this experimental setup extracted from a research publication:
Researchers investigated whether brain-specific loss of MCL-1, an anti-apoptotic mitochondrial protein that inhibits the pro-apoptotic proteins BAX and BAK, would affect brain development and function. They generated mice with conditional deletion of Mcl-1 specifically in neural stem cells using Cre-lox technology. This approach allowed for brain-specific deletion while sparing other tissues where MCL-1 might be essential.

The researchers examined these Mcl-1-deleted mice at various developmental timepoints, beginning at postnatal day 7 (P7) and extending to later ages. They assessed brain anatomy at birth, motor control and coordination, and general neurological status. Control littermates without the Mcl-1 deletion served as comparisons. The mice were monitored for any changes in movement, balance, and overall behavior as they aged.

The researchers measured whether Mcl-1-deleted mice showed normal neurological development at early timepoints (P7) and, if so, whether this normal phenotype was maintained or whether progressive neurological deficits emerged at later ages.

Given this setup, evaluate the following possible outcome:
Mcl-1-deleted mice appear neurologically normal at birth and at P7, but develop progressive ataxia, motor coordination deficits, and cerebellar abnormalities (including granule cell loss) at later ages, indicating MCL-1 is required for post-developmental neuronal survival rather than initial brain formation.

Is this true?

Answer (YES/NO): NO